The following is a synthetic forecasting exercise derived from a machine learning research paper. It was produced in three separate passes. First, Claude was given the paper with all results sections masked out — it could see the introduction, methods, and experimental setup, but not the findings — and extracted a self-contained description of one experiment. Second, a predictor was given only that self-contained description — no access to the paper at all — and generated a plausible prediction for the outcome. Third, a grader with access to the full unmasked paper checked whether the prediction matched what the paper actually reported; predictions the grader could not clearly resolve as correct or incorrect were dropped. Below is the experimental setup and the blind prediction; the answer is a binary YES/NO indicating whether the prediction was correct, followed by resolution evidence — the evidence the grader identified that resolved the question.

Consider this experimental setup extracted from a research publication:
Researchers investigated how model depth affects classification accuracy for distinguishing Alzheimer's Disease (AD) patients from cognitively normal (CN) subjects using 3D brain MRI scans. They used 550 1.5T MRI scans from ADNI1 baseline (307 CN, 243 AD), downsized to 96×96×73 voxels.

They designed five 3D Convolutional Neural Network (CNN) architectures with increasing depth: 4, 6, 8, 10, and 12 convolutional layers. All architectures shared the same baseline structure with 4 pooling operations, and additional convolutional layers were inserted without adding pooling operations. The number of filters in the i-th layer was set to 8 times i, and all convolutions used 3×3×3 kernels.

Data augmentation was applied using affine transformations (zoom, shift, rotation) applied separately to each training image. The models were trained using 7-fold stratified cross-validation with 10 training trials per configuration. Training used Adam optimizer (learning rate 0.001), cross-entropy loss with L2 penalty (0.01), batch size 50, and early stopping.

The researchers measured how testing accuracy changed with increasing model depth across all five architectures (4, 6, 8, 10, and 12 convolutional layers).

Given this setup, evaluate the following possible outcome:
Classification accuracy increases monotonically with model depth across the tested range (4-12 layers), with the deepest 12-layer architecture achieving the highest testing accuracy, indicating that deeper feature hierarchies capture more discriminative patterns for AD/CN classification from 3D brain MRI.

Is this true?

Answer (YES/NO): NO